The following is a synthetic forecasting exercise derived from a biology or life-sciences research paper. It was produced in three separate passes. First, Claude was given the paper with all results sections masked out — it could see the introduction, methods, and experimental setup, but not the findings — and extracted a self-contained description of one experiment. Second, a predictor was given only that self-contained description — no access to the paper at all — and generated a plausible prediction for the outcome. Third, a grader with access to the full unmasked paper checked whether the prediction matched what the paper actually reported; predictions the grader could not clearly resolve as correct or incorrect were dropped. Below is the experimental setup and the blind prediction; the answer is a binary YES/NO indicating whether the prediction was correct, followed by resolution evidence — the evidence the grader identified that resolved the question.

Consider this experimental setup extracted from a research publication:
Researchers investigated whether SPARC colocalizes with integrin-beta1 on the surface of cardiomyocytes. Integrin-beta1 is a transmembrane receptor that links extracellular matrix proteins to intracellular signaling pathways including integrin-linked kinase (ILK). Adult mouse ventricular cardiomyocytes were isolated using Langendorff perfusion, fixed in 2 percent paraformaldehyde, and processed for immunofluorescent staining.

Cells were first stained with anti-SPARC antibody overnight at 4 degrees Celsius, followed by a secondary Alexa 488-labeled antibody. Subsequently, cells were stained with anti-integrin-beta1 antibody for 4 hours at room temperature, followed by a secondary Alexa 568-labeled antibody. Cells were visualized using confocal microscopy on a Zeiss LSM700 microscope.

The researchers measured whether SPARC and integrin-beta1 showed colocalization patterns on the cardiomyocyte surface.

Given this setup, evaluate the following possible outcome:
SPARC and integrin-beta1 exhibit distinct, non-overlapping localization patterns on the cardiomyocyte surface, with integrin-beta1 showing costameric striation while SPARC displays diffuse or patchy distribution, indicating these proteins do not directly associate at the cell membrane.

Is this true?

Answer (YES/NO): NO